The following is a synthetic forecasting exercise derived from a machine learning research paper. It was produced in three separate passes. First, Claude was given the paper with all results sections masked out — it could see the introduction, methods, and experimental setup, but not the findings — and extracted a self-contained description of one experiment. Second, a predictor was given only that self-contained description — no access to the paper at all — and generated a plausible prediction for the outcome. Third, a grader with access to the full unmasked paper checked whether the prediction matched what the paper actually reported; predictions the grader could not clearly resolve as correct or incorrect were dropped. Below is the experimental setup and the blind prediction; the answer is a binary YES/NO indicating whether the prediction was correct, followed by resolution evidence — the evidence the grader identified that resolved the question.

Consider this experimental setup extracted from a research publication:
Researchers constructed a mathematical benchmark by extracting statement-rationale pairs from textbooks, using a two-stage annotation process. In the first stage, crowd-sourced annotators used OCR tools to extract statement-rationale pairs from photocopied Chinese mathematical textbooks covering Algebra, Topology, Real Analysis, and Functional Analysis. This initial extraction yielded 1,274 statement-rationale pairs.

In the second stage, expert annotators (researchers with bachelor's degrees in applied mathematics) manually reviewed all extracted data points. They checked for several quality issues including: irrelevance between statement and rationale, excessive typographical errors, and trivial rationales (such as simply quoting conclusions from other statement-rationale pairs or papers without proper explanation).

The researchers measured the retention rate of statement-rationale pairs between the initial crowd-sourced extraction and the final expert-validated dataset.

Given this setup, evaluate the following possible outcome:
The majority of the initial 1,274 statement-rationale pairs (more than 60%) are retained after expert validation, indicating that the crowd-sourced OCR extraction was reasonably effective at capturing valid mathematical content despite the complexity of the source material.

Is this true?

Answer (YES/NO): YES